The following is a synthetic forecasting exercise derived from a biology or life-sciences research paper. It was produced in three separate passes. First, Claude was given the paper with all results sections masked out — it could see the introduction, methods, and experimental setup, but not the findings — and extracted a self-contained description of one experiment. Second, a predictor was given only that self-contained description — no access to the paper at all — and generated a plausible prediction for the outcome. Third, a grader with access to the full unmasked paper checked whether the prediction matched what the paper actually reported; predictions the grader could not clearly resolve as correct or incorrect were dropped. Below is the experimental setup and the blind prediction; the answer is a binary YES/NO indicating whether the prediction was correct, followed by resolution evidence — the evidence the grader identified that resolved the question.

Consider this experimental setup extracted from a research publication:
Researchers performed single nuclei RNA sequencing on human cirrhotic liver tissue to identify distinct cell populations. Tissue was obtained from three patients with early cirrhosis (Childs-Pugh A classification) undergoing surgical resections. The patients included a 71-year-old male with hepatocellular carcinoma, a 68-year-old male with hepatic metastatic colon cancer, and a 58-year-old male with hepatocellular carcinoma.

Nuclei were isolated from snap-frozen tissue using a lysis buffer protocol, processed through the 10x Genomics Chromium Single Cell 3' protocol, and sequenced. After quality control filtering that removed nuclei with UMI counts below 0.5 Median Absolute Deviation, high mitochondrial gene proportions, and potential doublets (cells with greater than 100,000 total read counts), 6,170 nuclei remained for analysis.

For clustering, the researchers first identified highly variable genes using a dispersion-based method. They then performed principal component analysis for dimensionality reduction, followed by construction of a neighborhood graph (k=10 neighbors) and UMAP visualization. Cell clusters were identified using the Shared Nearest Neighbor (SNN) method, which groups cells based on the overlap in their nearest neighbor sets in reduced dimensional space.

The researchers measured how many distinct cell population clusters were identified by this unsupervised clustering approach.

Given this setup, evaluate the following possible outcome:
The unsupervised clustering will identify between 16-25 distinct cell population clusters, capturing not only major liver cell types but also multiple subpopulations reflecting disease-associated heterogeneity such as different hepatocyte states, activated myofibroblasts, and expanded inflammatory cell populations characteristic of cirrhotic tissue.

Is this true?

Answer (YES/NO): YES